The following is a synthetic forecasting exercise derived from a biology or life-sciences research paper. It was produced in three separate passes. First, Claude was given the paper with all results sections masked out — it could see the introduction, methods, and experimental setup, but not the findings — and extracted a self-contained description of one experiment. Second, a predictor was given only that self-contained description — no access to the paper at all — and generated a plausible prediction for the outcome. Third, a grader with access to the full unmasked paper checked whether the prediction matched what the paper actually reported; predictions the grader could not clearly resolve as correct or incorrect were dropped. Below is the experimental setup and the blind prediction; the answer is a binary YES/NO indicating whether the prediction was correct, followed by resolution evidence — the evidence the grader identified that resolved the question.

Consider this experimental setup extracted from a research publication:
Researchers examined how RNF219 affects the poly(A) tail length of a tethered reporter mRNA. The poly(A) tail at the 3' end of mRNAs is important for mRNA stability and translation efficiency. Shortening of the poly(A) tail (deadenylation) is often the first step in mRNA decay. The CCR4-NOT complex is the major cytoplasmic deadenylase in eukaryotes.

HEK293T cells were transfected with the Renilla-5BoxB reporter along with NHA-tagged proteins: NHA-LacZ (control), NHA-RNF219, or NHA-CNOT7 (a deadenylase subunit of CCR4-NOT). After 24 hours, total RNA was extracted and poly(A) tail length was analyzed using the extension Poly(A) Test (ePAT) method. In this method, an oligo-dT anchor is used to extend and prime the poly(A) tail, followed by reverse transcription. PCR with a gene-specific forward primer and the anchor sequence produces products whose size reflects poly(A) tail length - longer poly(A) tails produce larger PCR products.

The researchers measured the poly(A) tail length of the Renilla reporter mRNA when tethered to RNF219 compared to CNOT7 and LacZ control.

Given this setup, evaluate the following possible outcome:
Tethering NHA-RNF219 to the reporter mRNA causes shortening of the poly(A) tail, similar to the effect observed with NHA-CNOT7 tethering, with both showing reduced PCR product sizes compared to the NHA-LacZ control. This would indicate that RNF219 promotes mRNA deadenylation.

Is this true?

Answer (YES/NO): NO